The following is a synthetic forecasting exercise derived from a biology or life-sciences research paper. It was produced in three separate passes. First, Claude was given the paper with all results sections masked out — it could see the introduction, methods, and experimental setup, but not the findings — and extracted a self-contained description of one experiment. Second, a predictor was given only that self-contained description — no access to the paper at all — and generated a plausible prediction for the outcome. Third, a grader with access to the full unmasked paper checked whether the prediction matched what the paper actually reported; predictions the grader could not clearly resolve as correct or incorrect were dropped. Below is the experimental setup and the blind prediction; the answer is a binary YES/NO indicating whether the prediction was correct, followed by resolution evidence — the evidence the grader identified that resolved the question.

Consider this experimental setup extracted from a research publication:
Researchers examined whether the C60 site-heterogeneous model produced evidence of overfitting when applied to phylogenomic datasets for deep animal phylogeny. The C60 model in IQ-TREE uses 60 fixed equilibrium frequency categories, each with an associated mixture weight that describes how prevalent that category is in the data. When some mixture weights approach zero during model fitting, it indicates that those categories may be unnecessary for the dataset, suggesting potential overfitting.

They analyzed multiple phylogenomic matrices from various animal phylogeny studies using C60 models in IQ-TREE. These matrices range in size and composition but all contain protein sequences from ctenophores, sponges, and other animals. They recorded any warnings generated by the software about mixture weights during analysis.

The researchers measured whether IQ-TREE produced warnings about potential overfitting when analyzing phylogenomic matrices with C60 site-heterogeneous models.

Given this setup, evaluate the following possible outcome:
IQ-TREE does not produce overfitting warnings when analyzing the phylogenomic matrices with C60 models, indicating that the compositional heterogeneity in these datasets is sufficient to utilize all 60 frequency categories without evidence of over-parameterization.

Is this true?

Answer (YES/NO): NO